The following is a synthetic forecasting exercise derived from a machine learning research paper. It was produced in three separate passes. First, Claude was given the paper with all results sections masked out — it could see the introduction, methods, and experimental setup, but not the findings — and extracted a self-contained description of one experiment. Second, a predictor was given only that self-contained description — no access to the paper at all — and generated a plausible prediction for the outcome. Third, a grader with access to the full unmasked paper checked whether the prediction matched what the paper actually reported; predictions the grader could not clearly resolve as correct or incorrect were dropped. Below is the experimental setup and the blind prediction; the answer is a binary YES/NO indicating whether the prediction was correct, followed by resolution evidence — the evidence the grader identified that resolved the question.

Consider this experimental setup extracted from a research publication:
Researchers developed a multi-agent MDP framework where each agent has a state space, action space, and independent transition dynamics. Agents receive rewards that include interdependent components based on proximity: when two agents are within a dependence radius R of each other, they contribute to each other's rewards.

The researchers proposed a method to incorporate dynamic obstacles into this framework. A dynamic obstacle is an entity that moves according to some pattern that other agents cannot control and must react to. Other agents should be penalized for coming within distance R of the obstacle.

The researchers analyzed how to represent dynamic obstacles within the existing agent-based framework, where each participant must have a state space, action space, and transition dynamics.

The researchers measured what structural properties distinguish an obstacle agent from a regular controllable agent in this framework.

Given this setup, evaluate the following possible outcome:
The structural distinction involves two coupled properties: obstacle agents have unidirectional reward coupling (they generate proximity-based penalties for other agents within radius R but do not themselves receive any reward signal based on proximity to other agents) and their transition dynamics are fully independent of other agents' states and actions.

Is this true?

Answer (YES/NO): NO